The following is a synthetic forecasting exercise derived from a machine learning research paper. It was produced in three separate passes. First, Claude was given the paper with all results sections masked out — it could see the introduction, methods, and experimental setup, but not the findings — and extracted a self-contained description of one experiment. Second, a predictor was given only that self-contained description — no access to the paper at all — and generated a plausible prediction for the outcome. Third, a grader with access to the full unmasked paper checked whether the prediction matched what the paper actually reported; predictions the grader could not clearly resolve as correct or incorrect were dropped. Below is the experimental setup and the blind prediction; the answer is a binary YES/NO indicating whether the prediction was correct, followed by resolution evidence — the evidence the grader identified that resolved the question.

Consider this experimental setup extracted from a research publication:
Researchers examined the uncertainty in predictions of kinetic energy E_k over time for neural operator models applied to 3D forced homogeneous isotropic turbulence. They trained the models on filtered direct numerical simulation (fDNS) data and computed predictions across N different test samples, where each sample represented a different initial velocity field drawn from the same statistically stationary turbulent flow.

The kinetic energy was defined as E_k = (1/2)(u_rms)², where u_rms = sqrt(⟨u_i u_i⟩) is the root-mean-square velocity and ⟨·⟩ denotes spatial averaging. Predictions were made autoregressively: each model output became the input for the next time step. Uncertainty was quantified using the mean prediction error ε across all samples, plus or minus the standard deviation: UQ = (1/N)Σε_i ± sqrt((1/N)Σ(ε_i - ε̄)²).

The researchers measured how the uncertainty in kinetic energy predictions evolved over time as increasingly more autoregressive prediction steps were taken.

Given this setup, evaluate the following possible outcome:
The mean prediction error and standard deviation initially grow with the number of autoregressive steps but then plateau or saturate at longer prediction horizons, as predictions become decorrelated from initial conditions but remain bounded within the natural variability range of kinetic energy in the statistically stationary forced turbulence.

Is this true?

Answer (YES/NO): YES